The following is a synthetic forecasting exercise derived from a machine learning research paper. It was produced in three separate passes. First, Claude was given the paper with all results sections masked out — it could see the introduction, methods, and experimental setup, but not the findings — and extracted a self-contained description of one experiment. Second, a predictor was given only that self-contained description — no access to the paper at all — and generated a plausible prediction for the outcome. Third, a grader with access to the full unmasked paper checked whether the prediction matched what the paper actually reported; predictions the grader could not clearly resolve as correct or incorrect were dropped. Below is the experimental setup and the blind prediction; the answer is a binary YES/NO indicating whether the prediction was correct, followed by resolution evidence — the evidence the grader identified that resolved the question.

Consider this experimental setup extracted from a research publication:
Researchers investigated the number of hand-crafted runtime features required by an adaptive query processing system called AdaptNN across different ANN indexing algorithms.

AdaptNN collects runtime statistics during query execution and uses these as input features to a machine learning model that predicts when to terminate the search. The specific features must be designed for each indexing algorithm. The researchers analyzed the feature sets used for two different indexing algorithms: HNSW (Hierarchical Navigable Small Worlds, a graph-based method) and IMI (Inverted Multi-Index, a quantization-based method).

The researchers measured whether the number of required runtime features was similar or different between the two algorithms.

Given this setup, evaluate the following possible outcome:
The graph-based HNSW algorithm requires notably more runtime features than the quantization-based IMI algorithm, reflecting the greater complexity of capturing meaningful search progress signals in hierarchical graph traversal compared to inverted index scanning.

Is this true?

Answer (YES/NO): NO